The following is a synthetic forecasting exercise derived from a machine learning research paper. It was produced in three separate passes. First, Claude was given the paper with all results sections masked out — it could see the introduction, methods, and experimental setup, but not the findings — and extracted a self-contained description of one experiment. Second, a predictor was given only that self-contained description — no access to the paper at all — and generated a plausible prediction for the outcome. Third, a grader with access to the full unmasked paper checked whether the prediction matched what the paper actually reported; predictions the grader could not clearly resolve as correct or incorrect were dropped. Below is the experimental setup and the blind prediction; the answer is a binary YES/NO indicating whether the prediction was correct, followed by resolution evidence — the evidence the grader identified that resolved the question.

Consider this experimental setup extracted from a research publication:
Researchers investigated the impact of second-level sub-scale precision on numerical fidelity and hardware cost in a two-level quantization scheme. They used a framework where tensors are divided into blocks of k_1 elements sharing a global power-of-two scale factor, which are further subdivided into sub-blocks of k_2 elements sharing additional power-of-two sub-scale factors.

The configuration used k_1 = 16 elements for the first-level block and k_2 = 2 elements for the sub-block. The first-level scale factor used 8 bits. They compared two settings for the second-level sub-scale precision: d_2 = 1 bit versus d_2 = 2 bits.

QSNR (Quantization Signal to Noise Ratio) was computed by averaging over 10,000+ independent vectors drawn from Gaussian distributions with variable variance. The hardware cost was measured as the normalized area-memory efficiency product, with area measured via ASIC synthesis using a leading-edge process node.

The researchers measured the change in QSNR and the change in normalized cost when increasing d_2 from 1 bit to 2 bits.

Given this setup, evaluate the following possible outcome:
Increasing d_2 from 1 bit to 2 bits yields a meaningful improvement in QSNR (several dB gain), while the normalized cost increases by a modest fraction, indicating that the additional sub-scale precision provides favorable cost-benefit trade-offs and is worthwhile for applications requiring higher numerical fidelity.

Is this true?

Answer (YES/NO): NO